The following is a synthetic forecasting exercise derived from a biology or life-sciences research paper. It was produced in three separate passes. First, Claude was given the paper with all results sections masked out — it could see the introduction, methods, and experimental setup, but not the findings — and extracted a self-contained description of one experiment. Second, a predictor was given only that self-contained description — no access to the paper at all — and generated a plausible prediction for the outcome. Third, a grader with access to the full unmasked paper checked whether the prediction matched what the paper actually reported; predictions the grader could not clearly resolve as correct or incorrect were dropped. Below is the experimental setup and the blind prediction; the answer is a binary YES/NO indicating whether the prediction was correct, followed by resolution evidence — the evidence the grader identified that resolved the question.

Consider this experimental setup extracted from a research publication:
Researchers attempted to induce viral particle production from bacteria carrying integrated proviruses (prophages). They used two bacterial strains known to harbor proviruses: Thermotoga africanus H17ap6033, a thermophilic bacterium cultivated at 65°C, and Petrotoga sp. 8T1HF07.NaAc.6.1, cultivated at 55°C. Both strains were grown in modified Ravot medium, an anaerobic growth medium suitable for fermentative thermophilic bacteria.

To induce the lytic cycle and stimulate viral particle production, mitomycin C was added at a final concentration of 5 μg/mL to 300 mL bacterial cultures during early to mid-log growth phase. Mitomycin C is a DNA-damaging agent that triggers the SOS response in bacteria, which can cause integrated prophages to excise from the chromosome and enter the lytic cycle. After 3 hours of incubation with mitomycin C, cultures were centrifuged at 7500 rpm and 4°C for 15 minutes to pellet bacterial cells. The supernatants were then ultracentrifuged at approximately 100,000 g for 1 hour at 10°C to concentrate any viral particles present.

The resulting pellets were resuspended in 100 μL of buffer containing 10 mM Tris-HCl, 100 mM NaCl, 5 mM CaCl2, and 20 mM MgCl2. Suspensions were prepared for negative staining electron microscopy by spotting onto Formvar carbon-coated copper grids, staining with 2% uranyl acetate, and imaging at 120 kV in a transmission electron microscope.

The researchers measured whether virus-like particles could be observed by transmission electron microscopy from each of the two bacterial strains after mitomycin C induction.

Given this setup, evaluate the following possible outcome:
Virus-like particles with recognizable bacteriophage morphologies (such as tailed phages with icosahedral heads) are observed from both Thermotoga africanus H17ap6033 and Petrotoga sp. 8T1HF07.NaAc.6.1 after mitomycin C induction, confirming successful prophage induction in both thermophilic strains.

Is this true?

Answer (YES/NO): NO